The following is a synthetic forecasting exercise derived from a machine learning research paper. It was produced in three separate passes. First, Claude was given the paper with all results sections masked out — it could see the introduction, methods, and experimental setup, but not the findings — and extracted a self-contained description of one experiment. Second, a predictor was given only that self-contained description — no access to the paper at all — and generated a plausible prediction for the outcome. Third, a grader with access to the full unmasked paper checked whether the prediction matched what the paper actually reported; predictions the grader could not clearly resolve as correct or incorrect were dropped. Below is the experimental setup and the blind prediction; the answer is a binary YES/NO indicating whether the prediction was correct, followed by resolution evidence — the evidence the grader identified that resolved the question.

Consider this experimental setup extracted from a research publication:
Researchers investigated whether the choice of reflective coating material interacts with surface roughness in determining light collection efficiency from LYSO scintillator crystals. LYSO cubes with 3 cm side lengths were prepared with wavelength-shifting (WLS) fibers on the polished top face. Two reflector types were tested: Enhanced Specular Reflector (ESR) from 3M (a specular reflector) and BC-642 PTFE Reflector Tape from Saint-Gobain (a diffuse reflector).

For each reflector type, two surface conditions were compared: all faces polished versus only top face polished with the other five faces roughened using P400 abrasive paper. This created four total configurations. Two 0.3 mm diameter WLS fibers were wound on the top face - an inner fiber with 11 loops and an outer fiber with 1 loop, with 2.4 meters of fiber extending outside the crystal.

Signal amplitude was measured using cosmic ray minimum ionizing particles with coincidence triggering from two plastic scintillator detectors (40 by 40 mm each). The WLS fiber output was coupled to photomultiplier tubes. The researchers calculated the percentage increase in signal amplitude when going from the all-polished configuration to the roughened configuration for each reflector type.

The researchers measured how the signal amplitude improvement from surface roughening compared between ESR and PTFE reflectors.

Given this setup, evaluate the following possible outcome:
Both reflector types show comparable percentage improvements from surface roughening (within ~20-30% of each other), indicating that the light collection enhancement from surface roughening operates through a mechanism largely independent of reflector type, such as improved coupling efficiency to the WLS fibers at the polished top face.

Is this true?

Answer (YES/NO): NO